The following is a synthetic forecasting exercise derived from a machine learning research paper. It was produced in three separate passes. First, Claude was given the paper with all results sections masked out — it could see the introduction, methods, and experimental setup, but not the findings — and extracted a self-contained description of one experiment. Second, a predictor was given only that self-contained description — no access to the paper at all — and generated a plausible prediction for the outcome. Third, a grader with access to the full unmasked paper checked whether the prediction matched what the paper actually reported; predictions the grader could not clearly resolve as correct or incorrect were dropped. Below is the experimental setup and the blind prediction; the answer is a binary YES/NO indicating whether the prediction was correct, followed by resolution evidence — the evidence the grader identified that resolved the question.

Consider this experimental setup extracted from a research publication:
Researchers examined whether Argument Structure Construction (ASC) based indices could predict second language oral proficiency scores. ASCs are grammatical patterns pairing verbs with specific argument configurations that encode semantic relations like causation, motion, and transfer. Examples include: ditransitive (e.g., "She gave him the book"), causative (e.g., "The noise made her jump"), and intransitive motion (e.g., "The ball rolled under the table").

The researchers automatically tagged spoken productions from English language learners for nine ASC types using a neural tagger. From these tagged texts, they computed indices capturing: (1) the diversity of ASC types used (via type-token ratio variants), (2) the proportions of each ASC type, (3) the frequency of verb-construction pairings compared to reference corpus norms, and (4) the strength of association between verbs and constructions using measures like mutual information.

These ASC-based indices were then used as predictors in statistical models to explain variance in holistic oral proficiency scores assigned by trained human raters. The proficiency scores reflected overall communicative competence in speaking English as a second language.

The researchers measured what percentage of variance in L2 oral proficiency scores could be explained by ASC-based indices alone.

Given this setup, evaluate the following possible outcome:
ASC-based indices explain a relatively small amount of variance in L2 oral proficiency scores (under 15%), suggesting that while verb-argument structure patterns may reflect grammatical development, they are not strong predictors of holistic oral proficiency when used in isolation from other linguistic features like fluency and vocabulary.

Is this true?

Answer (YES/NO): NO